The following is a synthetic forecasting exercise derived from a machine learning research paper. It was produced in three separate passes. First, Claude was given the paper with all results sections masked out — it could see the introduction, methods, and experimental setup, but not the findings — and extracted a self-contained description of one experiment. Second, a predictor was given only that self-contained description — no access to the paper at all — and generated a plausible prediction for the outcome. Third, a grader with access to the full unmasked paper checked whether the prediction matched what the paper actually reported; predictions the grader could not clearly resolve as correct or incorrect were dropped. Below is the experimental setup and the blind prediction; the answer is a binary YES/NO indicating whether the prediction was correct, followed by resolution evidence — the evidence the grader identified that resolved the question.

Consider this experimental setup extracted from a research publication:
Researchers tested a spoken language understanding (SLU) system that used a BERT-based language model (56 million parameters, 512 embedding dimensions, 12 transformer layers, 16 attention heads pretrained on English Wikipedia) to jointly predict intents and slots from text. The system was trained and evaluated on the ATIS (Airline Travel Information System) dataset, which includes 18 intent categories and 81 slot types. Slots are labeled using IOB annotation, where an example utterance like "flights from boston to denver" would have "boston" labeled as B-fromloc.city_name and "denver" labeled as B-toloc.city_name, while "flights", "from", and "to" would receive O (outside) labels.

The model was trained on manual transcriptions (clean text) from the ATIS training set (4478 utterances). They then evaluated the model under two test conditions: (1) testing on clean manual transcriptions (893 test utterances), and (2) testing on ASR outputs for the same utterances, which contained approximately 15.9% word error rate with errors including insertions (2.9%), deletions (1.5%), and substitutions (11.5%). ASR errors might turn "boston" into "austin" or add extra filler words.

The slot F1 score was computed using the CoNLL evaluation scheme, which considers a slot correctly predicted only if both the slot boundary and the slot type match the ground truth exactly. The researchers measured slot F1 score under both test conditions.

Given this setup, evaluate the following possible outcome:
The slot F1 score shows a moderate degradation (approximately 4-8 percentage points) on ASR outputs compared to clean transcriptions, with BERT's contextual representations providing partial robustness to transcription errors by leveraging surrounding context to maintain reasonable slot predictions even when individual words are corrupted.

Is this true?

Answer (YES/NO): NO